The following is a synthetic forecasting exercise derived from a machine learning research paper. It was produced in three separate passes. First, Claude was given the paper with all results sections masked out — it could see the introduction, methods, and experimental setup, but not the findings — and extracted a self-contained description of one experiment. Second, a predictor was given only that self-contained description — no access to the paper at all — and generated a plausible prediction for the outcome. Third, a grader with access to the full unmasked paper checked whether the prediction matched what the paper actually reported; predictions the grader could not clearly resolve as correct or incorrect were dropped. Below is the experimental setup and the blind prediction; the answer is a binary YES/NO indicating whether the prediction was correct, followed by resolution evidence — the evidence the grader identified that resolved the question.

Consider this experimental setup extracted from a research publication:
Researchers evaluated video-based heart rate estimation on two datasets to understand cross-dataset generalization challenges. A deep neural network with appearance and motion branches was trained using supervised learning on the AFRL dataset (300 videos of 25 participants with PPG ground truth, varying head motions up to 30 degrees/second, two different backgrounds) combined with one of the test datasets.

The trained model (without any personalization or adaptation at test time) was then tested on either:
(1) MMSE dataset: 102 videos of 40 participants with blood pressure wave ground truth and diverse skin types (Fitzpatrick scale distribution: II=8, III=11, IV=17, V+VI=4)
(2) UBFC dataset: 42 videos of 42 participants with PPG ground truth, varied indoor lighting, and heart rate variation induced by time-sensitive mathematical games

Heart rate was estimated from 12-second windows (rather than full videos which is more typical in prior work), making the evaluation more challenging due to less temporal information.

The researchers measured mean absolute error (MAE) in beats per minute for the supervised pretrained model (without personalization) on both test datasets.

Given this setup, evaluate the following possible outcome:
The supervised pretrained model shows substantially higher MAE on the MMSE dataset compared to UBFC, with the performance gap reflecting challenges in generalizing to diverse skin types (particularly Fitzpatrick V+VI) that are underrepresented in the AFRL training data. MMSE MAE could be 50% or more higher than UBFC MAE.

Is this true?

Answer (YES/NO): NO